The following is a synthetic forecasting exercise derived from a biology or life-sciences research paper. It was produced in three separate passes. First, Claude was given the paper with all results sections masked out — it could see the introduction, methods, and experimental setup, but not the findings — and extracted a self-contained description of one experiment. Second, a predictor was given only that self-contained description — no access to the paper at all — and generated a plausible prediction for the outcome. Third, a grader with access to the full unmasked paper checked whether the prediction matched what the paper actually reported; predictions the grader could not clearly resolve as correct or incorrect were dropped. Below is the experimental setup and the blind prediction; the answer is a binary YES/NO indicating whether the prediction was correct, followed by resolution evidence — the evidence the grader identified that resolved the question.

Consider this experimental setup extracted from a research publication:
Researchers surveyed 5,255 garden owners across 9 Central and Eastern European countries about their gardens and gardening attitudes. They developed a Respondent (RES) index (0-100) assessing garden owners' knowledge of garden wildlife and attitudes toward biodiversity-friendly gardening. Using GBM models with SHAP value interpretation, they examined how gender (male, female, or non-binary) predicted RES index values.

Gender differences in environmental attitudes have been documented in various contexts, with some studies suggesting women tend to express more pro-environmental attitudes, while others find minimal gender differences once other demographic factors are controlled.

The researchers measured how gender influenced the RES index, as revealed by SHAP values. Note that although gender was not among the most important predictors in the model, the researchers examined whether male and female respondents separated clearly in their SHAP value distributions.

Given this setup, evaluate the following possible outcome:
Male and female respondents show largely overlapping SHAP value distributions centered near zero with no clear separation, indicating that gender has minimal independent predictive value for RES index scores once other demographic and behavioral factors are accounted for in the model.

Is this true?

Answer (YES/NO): NO